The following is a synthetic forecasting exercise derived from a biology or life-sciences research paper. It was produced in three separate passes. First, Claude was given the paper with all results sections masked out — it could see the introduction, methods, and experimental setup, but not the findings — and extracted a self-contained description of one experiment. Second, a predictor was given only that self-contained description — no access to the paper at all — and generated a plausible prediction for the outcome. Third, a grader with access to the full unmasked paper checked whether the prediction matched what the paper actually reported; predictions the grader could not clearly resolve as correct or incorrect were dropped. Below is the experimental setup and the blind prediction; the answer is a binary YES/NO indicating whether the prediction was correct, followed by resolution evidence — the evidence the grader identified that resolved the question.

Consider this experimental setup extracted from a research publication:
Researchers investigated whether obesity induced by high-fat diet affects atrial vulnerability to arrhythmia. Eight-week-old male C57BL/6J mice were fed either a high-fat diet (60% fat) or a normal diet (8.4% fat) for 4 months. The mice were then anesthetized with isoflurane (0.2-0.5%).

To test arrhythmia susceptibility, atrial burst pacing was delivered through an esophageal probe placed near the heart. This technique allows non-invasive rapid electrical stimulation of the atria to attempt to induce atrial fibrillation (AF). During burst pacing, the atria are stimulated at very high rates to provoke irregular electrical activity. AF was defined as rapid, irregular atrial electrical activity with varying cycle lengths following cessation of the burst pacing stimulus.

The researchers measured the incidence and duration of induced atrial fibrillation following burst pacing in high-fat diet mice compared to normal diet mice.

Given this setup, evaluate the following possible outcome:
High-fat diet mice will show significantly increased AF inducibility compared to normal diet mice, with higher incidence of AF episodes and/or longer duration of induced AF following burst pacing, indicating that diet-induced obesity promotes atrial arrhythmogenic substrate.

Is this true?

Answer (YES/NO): YES